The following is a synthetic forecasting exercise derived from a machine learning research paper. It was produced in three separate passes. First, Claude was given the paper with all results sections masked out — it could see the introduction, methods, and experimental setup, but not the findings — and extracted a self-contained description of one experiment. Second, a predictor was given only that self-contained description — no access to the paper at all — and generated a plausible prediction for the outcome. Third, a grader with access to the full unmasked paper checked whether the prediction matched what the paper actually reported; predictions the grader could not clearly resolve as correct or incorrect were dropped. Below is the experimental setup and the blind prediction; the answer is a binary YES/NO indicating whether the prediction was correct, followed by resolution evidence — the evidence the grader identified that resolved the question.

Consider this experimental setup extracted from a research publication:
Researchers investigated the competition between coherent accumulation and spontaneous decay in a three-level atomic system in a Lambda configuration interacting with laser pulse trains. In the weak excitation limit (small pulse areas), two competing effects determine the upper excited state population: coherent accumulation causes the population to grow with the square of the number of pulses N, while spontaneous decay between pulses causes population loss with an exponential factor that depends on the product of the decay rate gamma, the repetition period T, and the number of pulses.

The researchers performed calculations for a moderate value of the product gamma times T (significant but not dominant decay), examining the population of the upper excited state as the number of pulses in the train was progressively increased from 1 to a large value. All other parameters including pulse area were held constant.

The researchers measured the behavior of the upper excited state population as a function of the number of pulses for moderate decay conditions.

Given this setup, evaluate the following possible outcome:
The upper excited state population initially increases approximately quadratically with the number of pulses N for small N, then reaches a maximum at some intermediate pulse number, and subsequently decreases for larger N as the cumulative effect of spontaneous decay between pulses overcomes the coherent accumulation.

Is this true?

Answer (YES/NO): YES